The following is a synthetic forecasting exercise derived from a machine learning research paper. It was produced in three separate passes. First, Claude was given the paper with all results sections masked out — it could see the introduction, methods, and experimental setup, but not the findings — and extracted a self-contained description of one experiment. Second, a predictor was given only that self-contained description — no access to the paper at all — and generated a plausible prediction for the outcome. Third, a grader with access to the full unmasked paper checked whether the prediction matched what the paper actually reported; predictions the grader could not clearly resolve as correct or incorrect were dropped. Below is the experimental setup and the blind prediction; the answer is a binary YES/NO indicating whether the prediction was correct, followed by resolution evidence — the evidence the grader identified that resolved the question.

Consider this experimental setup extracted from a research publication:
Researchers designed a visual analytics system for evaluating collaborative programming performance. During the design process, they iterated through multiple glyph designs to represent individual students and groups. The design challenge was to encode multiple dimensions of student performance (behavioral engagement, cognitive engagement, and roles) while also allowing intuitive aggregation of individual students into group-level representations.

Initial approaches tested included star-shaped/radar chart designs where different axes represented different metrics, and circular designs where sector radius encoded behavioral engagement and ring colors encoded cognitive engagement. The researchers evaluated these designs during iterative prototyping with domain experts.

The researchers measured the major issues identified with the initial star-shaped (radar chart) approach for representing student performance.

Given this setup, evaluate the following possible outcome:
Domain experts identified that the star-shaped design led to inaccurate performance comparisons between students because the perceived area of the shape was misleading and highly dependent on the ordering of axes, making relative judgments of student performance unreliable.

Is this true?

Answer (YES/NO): NO